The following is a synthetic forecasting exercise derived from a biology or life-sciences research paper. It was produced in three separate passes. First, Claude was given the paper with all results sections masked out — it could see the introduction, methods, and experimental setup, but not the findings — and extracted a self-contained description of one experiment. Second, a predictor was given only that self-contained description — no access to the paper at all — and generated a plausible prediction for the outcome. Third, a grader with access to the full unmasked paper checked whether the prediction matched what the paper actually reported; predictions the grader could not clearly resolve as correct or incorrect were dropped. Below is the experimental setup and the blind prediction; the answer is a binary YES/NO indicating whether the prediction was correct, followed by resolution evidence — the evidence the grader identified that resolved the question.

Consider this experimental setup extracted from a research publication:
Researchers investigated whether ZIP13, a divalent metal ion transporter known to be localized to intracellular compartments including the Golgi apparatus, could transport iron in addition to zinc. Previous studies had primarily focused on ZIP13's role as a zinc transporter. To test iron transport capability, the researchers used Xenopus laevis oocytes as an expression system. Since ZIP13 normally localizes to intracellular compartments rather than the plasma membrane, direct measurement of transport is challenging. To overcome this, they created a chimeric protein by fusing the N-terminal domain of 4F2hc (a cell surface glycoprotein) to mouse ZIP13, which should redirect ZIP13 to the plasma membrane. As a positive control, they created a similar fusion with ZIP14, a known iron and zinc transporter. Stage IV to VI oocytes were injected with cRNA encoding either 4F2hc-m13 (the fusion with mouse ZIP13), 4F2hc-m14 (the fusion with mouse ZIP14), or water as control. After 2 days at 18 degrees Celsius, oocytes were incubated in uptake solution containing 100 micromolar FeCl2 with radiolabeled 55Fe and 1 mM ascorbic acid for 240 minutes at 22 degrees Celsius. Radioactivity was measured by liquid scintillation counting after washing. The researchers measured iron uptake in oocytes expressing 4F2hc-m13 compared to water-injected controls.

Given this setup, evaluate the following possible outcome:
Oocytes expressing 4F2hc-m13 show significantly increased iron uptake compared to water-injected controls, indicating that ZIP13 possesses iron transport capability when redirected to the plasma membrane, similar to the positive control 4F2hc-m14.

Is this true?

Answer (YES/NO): YES